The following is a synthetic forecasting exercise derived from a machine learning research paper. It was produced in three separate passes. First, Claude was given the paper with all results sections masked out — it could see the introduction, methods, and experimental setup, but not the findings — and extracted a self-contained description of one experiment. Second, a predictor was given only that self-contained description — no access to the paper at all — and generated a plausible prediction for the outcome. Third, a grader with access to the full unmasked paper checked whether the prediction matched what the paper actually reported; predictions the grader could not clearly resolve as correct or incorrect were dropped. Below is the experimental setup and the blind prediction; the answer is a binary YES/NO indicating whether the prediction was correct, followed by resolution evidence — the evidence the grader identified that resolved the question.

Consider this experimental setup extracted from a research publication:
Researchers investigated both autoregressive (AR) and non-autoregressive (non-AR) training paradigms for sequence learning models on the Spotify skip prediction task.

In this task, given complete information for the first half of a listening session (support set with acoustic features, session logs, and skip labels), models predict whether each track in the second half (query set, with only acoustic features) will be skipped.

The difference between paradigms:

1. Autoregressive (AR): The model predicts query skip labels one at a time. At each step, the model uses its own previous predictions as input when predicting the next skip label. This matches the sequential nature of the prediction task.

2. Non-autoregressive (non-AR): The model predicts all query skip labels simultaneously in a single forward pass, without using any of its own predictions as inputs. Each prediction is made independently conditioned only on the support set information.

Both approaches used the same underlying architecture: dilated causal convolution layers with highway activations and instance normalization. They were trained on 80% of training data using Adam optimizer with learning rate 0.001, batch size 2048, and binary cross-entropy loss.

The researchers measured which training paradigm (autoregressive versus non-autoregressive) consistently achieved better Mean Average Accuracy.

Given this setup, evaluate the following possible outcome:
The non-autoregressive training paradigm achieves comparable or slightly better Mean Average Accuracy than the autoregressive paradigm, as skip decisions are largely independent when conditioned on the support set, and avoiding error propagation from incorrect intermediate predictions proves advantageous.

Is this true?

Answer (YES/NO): YES